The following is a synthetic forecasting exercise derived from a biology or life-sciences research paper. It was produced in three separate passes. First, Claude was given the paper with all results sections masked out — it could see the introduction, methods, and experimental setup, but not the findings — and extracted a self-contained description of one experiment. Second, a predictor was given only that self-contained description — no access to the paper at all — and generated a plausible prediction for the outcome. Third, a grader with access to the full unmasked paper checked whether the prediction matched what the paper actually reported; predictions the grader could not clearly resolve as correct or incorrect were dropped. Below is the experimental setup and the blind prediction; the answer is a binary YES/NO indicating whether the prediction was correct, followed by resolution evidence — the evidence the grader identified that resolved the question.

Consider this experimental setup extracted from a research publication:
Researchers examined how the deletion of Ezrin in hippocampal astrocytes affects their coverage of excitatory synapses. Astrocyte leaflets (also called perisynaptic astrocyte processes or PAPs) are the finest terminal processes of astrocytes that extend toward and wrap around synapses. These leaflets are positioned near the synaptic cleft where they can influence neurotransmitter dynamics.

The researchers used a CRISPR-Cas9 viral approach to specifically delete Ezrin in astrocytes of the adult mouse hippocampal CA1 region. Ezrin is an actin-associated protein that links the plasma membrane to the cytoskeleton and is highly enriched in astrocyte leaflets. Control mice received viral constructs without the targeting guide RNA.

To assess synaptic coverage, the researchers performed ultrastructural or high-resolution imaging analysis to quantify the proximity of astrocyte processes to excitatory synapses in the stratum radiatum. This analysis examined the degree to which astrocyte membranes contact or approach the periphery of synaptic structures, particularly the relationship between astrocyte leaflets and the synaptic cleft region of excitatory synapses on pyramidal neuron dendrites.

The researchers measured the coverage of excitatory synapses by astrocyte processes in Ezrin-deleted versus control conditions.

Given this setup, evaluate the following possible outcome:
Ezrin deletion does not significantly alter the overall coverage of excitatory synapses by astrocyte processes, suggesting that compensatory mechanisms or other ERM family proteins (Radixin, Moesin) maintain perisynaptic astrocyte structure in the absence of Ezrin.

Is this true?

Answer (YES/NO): NO